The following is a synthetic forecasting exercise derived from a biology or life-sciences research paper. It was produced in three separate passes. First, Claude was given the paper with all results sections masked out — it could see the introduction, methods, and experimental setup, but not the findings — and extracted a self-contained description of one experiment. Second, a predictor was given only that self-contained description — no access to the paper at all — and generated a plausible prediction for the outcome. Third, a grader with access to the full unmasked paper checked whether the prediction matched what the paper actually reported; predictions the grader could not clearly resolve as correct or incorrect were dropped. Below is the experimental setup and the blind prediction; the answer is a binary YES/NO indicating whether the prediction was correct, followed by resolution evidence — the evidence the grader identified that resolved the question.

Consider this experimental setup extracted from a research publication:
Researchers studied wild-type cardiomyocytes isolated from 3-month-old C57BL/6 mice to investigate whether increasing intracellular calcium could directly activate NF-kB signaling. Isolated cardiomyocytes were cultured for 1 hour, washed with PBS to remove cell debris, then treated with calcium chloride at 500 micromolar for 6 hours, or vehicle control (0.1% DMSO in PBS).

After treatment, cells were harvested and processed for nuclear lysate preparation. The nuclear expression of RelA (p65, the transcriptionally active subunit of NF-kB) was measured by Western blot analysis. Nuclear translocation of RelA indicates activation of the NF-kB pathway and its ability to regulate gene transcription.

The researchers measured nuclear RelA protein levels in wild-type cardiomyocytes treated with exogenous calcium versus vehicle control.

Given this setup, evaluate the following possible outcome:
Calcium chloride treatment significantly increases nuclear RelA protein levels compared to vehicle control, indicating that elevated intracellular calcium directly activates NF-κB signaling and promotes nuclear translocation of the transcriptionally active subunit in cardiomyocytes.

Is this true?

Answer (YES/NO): YES